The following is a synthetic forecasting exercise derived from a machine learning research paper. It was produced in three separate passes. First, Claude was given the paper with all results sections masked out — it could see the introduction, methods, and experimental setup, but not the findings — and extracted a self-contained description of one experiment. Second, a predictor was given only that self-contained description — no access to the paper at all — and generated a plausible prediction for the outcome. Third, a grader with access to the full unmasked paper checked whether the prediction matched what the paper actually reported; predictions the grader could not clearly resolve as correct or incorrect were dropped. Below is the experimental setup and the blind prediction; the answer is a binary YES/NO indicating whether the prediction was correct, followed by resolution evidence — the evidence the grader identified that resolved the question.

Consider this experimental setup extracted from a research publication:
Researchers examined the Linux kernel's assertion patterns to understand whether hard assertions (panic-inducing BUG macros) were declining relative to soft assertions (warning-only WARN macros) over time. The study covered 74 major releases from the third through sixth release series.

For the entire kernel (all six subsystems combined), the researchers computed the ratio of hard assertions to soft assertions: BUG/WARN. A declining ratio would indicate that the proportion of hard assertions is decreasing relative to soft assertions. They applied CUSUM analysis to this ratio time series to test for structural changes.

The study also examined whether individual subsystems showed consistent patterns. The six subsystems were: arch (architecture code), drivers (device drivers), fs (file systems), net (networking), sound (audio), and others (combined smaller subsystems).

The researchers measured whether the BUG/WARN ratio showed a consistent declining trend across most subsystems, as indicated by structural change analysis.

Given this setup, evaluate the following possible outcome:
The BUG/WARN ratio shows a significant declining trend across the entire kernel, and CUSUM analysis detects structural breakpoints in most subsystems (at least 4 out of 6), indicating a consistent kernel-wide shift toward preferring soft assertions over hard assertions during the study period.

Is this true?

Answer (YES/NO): NO